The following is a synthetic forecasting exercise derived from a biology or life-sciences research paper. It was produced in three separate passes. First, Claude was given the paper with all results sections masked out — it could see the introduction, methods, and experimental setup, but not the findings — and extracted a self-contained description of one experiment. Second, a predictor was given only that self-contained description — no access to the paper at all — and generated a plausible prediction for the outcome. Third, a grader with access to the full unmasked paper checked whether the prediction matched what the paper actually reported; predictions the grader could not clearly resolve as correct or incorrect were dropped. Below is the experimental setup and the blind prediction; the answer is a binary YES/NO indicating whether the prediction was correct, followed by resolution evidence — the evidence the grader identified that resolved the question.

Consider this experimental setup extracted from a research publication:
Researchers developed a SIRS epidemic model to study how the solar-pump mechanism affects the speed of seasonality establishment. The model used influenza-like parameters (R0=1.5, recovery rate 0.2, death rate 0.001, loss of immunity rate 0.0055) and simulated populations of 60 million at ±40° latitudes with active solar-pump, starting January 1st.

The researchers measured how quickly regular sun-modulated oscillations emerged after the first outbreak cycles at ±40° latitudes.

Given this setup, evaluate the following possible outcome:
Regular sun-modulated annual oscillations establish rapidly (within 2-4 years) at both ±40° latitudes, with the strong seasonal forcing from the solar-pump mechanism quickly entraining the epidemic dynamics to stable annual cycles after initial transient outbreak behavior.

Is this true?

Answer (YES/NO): NO